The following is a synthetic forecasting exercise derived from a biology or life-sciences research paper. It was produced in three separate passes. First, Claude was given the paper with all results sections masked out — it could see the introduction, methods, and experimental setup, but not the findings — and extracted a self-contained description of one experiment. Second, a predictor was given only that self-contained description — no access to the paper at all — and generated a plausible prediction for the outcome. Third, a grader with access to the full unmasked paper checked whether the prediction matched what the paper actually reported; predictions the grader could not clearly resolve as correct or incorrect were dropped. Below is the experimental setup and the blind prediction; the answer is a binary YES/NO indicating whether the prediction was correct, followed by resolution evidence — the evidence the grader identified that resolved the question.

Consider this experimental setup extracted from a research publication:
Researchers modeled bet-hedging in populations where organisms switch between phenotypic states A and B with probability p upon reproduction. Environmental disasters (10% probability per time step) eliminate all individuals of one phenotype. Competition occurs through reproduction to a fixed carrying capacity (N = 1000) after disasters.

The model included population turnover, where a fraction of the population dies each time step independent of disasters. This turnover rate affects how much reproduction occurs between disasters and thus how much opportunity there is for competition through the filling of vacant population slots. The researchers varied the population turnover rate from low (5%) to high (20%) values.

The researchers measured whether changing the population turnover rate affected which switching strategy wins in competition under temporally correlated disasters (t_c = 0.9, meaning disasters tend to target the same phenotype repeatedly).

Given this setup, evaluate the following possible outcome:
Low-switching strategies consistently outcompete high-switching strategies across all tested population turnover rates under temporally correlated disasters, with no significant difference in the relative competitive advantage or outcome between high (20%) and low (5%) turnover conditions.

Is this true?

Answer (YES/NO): NO